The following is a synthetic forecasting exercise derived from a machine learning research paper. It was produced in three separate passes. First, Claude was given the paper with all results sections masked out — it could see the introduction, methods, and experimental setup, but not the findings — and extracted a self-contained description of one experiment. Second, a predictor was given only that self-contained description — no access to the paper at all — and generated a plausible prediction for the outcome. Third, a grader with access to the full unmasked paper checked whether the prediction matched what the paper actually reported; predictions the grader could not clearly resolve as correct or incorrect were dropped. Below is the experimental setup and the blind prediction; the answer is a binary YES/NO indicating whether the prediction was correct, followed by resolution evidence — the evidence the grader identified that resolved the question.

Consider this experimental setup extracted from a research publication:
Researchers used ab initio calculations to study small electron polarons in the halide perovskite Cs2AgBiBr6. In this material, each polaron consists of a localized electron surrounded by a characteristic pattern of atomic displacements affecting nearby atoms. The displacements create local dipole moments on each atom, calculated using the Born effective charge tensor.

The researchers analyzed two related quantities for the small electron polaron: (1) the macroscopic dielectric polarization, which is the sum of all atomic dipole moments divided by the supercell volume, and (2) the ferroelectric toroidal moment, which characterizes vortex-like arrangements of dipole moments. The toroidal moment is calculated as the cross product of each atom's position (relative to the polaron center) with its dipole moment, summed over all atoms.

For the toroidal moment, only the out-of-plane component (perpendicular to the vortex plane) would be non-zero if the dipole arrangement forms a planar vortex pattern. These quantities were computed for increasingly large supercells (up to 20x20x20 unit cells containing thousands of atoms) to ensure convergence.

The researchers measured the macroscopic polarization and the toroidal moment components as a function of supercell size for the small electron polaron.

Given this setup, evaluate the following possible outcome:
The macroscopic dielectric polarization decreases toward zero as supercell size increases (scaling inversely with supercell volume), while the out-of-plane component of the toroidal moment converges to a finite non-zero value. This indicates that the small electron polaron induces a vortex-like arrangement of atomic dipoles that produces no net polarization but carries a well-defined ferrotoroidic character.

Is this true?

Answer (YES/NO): YES